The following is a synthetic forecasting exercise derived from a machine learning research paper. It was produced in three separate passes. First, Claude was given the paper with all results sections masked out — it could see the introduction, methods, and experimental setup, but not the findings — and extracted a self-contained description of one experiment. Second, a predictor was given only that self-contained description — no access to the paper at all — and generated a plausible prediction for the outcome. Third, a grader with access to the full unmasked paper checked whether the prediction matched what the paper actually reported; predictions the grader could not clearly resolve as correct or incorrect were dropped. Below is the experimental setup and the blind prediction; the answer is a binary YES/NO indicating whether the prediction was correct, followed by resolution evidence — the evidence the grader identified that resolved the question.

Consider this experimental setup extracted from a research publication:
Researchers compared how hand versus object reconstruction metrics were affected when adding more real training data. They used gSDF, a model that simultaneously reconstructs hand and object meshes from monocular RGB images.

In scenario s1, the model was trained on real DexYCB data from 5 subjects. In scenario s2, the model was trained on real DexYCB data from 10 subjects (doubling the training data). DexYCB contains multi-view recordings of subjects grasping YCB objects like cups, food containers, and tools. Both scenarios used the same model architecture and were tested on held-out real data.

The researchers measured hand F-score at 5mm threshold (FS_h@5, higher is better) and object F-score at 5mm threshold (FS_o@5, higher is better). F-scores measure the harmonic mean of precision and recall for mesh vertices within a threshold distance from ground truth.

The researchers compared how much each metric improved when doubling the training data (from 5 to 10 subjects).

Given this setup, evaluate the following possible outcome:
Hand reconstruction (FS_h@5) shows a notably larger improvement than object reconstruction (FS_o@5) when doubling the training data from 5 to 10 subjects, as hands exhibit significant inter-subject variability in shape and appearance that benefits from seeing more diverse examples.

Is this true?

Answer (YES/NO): NO